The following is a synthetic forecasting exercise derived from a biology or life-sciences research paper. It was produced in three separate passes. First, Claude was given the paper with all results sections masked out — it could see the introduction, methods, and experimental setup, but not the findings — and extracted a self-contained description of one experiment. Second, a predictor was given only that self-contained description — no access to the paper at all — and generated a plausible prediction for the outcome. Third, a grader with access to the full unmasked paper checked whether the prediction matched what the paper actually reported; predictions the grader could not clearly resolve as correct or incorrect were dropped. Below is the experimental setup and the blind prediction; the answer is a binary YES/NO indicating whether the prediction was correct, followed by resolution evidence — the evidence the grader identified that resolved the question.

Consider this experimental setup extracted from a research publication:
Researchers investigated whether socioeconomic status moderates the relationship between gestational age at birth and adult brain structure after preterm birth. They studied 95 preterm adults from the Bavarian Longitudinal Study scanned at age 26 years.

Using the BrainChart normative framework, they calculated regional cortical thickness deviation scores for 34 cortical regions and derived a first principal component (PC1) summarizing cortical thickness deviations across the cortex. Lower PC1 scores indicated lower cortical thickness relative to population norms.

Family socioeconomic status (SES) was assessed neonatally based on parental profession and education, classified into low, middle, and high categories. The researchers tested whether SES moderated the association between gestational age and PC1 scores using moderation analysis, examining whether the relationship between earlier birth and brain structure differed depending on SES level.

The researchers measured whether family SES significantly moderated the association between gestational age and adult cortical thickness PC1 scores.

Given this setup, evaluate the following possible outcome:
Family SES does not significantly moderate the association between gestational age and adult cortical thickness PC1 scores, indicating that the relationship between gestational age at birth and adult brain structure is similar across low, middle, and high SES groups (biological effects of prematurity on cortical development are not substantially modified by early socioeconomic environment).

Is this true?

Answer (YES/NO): NO